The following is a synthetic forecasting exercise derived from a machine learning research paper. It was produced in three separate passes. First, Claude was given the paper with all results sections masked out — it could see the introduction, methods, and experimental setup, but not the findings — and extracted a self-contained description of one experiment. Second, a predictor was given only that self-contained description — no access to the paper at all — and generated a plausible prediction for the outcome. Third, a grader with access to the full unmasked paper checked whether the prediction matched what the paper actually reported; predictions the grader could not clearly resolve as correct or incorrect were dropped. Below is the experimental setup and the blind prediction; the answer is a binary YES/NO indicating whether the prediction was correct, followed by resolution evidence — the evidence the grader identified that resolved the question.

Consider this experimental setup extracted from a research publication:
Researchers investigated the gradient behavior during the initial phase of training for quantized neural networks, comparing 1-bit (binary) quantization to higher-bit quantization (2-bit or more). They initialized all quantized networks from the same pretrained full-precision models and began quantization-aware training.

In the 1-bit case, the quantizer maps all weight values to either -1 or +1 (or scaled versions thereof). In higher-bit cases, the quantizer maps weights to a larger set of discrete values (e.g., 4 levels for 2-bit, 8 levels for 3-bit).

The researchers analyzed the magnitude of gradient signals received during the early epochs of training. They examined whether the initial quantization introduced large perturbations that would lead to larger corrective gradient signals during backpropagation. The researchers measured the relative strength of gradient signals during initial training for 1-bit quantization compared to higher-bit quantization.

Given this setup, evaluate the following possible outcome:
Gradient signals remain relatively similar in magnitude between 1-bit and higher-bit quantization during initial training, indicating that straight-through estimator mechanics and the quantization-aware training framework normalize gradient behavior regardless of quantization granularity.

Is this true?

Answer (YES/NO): NO